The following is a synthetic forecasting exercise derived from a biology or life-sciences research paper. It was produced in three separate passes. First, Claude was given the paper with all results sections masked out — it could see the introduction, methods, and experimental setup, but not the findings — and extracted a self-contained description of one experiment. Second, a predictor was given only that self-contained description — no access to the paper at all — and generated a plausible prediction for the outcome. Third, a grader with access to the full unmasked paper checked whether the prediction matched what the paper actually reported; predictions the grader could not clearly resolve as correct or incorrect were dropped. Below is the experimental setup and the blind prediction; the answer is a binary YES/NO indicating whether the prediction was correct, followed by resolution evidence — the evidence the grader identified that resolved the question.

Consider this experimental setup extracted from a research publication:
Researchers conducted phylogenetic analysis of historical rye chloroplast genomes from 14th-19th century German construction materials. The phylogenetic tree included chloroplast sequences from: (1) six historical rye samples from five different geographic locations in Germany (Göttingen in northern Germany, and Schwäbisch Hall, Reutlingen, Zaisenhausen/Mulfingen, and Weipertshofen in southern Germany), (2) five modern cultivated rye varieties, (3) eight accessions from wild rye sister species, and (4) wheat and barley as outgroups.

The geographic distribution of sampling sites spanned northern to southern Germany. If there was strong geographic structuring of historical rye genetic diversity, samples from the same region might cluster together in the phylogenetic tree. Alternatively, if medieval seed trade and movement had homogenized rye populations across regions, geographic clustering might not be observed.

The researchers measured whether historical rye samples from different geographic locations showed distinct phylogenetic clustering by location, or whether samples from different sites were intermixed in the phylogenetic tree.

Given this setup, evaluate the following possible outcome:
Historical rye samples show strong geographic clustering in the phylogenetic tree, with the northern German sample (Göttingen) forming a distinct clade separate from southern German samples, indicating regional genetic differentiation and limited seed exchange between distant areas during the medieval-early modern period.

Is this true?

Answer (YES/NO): NO